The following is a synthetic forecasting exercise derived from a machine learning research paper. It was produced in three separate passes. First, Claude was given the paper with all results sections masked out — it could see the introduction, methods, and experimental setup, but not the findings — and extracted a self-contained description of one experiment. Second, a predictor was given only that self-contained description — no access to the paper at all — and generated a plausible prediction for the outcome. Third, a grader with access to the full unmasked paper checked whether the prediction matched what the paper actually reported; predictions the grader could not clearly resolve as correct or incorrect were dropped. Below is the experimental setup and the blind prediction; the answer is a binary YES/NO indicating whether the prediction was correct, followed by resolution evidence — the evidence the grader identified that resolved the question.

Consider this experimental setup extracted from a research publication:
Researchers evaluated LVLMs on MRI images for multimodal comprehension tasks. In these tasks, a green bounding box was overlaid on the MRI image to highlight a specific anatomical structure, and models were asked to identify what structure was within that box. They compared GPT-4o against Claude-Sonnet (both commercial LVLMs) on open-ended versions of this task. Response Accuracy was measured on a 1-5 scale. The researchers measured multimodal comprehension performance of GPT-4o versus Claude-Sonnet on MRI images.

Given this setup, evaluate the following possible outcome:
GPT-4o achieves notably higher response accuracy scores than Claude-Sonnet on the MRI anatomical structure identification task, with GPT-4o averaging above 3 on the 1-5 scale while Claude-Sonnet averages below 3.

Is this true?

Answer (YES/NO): NO